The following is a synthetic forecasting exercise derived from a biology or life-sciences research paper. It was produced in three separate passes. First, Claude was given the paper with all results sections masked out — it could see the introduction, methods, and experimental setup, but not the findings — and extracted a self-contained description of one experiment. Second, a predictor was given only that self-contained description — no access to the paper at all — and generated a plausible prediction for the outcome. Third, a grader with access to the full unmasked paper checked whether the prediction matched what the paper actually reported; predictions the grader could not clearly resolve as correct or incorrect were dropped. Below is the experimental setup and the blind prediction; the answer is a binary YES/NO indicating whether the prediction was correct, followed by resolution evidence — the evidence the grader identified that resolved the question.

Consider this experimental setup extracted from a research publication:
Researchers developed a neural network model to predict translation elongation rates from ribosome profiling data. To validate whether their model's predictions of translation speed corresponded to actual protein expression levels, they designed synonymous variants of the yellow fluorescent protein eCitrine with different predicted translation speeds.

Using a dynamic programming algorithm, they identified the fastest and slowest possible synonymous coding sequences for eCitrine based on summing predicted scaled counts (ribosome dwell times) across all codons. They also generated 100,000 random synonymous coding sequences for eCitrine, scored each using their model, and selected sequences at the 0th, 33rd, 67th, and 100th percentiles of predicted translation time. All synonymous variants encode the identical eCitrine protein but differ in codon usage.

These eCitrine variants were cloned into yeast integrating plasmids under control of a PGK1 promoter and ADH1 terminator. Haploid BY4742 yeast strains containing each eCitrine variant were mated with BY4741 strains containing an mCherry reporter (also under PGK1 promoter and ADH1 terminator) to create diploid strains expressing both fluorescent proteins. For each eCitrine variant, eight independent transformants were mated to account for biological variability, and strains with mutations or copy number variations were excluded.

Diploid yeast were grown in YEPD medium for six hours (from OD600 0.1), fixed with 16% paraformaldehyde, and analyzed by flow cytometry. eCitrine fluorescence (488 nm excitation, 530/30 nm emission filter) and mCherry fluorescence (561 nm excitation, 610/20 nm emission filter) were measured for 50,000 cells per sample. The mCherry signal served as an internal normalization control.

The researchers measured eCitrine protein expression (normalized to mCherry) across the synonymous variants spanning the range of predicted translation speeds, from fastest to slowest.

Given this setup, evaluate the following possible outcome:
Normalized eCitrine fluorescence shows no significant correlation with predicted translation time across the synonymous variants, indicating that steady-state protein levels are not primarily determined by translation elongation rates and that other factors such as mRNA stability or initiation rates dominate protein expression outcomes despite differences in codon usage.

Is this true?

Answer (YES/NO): NO